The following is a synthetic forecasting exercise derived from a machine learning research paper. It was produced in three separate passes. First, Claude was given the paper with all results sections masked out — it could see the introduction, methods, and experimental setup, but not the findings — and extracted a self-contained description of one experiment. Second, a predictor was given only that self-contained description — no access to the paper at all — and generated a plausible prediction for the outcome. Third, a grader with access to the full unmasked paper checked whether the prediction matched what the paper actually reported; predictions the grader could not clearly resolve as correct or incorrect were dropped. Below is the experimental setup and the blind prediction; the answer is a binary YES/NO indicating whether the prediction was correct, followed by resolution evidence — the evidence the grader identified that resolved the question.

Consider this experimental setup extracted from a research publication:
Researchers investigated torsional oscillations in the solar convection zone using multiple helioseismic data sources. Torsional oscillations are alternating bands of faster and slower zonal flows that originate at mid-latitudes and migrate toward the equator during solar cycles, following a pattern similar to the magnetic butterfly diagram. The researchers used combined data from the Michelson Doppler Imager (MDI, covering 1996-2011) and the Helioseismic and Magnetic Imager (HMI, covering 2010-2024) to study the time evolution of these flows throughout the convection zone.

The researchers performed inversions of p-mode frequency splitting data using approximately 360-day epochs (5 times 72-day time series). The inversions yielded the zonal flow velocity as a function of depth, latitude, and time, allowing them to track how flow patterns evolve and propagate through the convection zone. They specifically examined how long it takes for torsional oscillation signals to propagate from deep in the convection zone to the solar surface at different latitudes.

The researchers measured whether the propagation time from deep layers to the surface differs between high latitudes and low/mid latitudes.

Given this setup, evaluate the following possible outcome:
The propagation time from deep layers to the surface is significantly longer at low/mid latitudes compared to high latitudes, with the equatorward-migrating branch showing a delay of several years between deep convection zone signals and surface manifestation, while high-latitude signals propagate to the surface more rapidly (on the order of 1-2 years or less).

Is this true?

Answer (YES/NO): YES